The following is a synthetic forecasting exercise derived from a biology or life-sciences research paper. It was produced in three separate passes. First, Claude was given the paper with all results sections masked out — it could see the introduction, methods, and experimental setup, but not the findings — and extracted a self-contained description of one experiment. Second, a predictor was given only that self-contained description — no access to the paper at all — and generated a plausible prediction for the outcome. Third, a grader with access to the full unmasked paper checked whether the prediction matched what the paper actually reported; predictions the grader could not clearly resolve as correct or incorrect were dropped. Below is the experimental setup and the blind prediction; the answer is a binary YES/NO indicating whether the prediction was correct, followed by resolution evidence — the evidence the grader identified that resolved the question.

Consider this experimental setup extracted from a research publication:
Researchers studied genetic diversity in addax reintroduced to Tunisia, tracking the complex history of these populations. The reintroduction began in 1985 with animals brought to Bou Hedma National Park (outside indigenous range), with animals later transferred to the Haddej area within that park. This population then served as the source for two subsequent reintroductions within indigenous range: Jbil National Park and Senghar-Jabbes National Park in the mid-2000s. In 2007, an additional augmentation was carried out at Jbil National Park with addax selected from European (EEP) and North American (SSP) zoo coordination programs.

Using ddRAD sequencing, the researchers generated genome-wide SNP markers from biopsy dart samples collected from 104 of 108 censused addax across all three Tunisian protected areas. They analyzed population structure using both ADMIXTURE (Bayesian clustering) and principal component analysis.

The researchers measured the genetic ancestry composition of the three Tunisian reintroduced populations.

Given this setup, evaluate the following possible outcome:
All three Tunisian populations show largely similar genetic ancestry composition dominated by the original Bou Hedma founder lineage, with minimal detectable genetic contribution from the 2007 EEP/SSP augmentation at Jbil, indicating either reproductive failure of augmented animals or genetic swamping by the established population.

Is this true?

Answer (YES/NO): NO